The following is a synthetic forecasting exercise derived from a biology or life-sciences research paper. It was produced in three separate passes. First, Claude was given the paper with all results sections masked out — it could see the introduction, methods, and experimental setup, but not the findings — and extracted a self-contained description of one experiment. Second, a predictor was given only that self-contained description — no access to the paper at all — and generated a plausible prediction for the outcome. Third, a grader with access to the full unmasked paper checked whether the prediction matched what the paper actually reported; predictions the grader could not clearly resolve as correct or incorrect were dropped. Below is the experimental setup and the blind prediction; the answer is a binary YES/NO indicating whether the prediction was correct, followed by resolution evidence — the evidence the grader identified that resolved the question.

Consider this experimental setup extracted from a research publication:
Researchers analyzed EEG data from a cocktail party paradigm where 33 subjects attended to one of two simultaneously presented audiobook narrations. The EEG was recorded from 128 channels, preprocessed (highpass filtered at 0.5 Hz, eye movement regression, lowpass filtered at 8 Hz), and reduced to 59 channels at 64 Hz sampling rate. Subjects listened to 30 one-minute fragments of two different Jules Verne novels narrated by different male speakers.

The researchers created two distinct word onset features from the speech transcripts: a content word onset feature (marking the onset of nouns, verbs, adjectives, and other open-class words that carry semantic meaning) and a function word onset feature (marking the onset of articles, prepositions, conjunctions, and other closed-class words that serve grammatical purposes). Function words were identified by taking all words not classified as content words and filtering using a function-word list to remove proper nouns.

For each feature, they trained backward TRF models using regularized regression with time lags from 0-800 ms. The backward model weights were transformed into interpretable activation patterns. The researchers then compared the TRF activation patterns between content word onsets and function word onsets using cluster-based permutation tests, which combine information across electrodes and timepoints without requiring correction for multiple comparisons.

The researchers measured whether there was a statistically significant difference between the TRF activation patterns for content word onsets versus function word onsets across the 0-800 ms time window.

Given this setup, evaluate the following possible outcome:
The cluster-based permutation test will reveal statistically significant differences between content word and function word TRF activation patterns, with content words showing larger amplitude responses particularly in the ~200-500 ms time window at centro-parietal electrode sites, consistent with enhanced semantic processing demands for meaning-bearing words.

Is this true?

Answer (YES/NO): NO